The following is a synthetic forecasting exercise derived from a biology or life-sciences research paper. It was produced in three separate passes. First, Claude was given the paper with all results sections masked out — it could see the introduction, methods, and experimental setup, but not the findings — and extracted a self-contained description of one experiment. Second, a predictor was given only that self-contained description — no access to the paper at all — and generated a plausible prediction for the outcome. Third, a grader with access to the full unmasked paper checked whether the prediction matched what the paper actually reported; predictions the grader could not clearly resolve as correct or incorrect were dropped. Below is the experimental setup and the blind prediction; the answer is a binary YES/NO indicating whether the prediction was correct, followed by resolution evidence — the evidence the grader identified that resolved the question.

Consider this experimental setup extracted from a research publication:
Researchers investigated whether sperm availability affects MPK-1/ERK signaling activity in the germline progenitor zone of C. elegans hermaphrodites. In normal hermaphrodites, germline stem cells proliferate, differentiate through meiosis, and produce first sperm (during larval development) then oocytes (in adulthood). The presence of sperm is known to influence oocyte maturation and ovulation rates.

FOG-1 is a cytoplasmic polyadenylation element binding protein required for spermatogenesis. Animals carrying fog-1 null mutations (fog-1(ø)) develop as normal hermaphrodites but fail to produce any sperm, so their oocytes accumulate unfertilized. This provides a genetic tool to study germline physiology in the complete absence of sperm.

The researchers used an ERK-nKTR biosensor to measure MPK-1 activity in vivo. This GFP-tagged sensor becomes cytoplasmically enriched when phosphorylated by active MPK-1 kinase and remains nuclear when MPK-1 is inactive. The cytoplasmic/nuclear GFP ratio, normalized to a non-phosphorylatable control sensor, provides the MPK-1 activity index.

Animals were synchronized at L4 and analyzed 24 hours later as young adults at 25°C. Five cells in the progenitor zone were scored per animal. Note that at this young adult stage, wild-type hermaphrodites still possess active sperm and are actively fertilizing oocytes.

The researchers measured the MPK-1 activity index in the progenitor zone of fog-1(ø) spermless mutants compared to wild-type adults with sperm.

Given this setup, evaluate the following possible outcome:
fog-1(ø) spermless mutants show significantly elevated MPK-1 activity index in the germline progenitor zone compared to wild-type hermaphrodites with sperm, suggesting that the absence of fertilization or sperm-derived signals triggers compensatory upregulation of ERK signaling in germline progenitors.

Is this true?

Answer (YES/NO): NO